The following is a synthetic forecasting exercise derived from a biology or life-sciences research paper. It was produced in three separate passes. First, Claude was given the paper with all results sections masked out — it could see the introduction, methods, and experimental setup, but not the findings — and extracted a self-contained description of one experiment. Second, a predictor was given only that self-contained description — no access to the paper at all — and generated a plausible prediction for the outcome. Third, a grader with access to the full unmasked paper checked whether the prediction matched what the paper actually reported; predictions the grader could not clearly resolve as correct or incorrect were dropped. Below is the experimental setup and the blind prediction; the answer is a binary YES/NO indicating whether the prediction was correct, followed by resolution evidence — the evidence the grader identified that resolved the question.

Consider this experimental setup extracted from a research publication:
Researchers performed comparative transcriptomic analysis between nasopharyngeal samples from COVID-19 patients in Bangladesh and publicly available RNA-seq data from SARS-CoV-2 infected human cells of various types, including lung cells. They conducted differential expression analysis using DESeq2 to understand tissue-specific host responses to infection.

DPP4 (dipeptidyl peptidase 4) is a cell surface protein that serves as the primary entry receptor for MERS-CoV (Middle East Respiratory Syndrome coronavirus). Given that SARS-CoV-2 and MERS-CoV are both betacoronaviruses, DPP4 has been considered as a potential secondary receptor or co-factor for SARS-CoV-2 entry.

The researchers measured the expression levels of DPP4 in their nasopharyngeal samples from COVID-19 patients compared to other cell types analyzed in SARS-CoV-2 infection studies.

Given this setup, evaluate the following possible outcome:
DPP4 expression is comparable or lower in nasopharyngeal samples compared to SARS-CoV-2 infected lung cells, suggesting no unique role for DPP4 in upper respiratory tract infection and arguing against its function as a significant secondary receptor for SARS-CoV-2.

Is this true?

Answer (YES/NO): YES